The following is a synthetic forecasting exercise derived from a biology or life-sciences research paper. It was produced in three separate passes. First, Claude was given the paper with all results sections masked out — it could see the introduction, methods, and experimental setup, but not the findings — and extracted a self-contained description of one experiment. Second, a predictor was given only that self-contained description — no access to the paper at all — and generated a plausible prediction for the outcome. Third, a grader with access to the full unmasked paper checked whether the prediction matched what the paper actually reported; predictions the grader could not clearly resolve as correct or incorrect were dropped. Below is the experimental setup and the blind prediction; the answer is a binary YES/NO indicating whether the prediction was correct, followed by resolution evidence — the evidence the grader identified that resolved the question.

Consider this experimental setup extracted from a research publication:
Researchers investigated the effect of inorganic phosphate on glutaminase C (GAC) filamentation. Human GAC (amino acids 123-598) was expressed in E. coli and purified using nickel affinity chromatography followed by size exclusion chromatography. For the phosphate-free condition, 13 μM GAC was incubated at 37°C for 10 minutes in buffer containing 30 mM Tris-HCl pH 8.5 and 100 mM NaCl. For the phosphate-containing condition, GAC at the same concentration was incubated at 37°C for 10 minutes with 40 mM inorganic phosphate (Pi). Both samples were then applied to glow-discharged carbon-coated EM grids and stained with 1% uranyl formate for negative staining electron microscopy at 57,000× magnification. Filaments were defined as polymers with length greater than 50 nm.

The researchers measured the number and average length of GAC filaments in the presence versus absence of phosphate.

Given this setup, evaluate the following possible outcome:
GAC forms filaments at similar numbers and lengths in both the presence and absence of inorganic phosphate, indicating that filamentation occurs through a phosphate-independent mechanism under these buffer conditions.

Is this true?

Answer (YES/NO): NO